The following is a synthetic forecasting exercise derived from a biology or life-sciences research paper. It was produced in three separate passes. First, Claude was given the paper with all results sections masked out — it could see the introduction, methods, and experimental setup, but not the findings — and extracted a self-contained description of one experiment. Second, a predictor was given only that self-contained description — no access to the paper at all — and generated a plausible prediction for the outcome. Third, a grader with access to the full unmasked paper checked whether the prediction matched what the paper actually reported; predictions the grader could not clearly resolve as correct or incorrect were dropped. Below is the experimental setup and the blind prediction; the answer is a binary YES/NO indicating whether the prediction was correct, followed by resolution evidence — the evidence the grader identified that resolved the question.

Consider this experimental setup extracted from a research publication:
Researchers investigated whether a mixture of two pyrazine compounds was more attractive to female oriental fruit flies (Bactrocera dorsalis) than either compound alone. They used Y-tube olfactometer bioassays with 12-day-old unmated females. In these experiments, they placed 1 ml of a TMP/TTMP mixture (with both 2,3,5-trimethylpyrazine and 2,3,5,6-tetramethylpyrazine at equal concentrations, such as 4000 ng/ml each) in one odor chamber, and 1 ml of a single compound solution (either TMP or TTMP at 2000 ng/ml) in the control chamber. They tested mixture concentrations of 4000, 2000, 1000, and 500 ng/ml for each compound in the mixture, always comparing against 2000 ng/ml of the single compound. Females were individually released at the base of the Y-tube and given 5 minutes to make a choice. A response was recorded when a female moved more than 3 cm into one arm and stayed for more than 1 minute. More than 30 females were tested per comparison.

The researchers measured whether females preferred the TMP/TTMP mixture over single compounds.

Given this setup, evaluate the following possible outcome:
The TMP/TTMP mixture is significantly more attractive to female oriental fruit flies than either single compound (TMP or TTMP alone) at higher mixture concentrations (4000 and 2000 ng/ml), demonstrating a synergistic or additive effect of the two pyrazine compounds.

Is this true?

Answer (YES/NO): NO